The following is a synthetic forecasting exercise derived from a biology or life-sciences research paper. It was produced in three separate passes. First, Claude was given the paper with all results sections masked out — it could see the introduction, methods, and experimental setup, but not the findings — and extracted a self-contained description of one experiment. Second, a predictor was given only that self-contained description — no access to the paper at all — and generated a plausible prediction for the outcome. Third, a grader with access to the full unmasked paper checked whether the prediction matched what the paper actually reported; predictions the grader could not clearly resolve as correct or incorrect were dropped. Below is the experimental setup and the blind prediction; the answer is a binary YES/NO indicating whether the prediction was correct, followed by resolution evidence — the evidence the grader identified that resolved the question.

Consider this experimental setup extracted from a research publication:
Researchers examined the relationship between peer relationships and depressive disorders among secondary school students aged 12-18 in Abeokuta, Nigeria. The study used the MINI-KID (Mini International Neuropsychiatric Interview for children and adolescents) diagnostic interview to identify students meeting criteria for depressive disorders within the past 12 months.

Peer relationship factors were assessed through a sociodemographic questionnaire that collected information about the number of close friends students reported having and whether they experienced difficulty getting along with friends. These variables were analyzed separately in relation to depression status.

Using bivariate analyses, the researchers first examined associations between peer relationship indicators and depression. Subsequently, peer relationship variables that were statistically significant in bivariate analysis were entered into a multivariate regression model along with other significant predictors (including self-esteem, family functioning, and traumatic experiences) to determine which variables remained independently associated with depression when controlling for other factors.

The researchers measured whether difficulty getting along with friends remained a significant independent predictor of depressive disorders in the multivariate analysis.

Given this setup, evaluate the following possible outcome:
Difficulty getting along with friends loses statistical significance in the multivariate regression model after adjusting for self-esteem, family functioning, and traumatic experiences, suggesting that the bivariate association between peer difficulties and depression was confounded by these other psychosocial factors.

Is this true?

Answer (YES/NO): NO